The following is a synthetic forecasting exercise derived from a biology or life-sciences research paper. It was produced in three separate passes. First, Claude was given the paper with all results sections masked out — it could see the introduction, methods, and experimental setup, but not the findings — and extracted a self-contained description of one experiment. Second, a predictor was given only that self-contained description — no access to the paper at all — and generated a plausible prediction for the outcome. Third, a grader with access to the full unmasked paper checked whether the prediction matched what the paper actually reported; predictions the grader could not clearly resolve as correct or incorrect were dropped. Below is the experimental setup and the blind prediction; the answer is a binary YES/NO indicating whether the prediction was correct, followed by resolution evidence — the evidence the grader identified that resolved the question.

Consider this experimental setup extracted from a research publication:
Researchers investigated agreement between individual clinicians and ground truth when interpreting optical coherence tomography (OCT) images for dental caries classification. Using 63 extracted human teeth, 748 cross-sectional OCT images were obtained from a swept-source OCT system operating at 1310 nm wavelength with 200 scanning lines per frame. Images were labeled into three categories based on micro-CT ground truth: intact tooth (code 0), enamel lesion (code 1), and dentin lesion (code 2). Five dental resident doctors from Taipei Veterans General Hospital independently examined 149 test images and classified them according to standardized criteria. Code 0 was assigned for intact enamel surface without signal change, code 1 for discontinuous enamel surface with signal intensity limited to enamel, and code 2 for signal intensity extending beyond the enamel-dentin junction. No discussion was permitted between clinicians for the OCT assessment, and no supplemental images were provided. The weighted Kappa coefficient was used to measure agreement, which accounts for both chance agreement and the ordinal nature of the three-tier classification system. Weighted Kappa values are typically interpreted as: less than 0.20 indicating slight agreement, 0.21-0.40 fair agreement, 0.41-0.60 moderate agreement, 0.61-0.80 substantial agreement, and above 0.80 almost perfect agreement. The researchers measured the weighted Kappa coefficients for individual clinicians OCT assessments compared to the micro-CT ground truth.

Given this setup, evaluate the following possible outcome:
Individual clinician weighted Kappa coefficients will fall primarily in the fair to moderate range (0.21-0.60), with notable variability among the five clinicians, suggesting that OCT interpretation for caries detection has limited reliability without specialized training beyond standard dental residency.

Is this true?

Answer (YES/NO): NO